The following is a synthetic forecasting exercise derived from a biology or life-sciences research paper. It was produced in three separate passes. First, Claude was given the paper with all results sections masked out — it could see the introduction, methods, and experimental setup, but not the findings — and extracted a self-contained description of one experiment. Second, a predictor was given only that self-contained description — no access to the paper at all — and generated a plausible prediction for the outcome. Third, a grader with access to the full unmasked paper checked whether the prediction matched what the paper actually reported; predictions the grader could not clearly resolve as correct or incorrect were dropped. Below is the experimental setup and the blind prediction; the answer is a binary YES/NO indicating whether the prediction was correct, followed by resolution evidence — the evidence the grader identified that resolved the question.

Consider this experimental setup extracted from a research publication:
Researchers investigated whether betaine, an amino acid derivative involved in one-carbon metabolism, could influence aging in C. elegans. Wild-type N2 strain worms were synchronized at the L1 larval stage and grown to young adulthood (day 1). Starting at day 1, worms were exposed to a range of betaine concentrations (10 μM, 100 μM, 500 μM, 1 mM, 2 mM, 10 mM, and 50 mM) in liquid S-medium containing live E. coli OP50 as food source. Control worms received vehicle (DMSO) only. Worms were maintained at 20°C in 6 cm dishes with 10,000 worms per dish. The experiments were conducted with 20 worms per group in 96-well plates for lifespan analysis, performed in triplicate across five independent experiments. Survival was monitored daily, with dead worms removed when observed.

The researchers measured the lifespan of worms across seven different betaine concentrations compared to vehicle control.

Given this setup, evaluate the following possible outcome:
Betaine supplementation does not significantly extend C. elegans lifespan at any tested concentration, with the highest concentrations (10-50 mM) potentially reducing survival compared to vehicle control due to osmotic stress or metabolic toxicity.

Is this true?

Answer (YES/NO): NO